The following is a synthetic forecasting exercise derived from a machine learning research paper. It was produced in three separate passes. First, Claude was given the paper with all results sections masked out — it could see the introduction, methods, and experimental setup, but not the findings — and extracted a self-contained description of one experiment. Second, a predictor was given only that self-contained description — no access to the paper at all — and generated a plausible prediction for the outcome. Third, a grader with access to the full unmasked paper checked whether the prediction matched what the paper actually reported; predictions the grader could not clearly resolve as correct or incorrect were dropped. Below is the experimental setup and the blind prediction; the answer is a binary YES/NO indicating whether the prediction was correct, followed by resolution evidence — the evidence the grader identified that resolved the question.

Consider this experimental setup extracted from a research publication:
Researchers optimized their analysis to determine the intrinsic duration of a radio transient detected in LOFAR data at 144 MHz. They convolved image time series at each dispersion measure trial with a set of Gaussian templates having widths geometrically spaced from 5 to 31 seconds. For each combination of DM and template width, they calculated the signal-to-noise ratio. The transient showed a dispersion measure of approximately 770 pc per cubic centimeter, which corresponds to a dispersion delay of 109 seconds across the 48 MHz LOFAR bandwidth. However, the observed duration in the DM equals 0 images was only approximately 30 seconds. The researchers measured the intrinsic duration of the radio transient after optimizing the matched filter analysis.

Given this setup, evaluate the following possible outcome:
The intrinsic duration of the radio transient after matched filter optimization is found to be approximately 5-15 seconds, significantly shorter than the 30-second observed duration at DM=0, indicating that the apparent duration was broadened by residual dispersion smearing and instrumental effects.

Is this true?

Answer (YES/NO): YES